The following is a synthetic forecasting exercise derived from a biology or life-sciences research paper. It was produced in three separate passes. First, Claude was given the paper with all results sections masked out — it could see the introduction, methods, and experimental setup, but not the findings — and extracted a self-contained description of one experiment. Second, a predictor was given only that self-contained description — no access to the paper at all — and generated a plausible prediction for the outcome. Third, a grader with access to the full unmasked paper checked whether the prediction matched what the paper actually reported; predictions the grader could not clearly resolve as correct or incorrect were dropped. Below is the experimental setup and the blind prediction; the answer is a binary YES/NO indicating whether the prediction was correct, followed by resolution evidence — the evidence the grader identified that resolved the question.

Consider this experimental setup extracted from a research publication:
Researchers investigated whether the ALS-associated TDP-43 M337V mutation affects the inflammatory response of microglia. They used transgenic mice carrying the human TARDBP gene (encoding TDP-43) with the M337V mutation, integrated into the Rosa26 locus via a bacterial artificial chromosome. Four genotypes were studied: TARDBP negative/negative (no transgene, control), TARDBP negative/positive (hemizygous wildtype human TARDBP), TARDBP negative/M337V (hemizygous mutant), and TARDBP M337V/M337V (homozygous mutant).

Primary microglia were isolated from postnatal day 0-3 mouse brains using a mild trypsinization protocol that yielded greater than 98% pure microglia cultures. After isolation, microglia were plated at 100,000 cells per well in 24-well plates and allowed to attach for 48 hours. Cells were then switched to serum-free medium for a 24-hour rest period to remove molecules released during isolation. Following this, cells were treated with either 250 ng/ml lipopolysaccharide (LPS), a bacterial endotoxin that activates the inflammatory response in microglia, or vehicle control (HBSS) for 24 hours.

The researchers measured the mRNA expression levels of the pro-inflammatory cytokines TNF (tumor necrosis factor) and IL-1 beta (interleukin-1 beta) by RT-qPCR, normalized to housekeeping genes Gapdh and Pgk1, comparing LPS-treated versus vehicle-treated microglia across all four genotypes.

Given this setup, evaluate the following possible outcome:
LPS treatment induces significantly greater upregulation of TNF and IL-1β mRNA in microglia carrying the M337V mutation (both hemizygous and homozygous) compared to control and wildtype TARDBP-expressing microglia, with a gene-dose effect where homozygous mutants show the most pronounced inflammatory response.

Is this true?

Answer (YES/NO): NO